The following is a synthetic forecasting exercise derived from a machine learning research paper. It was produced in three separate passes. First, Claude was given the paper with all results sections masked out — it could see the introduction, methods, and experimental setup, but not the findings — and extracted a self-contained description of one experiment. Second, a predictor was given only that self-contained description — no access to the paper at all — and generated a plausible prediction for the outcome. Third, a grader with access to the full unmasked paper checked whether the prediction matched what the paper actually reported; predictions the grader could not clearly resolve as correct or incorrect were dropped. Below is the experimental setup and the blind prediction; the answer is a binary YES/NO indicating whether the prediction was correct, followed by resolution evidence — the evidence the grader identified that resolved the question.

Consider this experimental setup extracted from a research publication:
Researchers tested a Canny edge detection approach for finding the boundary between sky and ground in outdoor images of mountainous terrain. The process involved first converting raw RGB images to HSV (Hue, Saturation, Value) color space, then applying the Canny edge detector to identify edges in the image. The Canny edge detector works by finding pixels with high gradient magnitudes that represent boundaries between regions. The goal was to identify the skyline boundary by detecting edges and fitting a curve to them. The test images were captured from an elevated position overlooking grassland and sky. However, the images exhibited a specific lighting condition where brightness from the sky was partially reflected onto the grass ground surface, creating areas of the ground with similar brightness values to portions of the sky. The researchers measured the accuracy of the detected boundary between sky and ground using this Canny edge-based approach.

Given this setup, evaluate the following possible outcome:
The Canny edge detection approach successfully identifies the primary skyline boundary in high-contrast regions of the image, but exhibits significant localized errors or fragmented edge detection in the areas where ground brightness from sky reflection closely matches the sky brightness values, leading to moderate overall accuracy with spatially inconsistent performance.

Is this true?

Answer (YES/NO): NO